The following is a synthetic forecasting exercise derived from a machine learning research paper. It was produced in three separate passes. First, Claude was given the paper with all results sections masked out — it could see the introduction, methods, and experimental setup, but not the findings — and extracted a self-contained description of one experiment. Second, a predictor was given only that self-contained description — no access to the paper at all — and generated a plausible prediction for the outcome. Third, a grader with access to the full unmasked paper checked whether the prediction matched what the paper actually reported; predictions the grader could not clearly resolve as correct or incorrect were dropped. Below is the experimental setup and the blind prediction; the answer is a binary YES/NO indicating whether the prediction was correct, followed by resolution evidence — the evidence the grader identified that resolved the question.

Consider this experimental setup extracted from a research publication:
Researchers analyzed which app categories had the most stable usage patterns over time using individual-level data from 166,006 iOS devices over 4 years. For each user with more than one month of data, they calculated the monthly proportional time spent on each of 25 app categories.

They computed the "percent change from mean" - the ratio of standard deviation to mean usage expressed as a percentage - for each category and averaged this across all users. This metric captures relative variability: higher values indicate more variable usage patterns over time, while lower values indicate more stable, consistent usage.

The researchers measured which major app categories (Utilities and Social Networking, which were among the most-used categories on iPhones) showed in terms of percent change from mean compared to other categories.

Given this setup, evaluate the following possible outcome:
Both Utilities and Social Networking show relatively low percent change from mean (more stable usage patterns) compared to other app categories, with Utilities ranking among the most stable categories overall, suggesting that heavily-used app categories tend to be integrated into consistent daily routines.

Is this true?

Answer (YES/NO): YES